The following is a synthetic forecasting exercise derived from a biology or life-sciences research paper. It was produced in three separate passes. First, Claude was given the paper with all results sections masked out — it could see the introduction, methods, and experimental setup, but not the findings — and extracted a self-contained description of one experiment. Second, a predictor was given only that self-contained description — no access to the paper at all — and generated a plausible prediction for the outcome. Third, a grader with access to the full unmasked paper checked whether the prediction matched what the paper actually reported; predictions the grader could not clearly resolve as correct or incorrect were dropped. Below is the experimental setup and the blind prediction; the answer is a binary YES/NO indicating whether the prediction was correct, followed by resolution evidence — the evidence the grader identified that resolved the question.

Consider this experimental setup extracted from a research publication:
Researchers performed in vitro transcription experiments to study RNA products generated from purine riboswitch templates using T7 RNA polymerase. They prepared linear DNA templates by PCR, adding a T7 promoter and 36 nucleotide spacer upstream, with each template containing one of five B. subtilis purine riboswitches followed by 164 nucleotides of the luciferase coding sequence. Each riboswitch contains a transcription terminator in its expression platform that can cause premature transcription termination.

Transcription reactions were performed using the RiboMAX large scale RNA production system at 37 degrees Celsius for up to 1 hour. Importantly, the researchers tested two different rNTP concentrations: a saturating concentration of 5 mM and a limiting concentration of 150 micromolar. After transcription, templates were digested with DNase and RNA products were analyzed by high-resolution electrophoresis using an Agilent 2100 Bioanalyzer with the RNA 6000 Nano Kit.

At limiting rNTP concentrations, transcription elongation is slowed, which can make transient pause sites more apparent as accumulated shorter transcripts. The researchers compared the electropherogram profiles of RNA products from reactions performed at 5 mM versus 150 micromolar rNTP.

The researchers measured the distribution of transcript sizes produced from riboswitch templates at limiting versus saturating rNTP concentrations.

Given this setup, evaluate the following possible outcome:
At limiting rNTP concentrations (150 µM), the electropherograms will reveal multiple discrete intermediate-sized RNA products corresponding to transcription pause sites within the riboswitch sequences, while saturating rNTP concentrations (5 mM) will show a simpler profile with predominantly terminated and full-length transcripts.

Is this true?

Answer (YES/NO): YES